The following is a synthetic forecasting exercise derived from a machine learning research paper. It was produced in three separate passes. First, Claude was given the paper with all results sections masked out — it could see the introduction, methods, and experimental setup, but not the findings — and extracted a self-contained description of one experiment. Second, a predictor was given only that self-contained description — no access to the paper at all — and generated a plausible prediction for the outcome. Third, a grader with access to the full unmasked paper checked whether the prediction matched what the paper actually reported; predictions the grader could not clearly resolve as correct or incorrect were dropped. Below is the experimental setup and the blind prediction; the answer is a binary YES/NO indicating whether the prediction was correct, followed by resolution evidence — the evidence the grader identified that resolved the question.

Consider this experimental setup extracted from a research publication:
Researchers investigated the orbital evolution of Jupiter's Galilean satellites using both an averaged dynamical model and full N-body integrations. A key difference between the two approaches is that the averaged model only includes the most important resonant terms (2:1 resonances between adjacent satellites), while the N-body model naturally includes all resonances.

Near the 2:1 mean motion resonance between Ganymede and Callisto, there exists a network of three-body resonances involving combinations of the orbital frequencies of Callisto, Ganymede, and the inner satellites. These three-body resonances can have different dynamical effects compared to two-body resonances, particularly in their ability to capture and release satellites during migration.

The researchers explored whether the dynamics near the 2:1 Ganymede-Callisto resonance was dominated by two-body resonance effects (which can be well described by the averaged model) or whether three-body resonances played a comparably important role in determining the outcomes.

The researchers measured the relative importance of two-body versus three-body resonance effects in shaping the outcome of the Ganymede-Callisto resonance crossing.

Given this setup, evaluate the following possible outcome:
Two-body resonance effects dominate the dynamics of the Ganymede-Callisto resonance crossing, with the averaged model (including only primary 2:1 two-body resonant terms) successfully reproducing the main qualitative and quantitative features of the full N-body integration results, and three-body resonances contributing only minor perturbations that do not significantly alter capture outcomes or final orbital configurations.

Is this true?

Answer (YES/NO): NO